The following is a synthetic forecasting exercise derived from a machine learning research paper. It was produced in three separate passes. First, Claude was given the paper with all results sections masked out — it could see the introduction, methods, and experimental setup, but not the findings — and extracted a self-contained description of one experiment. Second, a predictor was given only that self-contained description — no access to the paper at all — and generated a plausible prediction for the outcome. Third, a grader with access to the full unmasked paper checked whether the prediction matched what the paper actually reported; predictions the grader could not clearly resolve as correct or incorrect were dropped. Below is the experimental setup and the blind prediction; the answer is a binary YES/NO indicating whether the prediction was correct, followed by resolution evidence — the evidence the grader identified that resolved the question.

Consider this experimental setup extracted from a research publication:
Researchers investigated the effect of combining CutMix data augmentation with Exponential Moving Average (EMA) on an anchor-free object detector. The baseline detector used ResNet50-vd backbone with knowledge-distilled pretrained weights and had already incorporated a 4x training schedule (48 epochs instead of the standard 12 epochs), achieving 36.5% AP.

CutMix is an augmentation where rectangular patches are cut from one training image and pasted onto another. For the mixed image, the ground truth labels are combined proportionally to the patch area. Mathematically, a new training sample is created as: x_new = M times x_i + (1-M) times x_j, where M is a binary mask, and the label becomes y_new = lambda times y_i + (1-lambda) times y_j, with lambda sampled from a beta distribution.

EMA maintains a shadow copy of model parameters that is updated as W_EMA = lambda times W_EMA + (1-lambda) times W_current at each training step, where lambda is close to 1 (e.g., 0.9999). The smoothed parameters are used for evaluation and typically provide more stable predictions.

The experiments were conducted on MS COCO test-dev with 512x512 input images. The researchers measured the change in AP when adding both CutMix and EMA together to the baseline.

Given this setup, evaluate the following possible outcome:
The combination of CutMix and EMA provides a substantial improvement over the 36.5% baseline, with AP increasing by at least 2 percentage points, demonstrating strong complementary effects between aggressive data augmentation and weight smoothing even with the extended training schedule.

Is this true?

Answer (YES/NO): NO